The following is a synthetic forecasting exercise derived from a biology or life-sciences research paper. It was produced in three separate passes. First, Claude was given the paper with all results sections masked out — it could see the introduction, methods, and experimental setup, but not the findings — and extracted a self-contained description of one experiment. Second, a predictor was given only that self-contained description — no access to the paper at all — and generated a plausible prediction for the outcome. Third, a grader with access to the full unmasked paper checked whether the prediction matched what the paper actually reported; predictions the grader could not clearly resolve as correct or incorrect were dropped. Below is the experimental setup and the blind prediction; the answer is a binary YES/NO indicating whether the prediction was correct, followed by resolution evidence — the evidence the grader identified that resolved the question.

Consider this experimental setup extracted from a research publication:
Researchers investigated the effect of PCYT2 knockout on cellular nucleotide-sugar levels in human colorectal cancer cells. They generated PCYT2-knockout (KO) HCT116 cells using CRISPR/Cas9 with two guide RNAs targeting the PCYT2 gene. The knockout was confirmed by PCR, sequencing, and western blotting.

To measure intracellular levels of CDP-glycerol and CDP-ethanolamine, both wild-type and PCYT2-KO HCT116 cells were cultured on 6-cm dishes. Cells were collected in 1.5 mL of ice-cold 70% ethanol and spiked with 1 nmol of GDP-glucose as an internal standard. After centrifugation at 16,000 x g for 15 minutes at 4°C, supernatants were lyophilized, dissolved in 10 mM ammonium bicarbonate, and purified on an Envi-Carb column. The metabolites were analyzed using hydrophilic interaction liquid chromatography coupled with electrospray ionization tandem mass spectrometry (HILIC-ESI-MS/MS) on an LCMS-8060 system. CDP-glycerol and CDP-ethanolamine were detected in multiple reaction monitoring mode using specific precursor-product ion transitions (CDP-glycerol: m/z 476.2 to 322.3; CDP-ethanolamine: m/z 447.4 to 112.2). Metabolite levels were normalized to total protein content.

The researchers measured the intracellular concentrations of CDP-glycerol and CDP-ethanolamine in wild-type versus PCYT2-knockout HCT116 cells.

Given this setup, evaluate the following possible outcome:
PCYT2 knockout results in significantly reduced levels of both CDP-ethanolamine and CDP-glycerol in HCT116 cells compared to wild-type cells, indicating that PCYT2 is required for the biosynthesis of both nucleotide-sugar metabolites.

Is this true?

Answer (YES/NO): YES